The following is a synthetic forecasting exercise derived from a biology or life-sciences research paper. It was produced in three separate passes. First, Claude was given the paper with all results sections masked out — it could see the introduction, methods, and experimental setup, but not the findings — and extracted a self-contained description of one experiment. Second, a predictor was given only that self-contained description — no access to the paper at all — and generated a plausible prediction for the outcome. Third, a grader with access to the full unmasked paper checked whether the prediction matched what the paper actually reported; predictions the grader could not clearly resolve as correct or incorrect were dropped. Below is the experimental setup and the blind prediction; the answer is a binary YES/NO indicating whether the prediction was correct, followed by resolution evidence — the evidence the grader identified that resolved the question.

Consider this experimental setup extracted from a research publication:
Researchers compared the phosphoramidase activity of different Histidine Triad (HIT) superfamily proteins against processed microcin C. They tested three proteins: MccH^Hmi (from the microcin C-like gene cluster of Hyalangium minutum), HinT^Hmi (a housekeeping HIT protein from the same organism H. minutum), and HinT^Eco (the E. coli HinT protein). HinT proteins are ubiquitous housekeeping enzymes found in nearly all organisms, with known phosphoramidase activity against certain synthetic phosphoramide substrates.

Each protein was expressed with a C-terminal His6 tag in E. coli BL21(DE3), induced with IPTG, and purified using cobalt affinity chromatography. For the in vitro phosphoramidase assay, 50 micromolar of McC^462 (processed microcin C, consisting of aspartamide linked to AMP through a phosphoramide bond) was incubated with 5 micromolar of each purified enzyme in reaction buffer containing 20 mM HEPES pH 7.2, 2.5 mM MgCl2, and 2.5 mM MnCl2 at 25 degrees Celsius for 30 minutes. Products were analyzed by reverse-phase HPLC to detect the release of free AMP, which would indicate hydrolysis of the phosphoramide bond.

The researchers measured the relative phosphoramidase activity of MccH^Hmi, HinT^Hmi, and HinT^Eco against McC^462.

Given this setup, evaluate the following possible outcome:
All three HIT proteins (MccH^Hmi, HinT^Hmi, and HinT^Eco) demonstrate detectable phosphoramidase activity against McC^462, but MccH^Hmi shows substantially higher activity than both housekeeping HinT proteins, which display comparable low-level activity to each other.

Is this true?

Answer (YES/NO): NO